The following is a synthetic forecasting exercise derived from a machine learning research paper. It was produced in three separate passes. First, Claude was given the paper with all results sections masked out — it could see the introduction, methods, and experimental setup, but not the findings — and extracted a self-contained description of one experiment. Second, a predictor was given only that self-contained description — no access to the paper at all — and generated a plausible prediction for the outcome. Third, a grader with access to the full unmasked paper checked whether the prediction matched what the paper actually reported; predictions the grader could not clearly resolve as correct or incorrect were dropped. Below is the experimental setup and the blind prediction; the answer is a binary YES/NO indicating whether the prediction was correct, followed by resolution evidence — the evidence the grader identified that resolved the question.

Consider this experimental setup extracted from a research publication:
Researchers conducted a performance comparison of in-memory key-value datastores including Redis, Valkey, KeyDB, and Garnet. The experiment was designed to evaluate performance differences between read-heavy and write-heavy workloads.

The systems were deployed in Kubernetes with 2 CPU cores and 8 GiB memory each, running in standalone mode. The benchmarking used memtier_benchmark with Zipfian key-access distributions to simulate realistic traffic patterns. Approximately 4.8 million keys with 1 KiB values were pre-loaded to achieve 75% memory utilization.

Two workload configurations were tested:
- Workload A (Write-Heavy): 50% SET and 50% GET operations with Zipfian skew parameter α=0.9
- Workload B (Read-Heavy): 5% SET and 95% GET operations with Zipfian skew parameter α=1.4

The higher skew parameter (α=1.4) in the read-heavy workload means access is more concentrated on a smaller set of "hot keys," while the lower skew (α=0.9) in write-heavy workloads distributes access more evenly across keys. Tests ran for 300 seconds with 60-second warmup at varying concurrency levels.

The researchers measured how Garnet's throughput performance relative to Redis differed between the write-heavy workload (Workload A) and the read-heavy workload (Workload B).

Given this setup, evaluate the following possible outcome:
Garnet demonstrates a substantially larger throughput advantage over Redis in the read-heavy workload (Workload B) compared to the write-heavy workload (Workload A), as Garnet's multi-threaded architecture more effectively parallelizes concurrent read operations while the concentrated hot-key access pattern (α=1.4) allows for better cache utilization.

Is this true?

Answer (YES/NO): NO